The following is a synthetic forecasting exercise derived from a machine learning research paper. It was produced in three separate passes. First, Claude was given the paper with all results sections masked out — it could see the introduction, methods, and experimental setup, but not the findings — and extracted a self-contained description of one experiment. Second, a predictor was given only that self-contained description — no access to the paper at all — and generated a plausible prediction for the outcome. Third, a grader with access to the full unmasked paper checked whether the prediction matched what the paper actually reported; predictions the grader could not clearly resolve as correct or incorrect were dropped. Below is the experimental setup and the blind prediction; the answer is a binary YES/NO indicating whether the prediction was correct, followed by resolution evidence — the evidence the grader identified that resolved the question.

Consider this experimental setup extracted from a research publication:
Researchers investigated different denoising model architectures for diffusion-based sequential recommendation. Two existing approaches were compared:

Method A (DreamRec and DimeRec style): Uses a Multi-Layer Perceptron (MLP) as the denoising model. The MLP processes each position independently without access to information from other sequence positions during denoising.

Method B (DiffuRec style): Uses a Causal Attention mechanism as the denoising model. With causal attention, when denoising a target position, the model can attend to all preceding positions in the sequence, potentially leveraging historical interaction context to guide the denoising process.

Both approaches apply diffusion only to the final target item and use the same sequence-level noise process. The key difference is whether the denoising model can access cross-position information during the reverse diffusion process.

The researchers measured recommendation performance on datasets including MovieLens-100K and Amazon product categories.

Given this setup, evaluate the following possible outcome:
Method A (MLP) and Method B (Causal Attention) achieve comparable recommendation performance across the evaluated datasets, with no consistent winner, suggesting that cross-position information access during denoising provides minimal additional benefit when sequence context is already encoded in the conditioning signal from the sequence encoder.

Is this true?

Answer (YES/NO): NO